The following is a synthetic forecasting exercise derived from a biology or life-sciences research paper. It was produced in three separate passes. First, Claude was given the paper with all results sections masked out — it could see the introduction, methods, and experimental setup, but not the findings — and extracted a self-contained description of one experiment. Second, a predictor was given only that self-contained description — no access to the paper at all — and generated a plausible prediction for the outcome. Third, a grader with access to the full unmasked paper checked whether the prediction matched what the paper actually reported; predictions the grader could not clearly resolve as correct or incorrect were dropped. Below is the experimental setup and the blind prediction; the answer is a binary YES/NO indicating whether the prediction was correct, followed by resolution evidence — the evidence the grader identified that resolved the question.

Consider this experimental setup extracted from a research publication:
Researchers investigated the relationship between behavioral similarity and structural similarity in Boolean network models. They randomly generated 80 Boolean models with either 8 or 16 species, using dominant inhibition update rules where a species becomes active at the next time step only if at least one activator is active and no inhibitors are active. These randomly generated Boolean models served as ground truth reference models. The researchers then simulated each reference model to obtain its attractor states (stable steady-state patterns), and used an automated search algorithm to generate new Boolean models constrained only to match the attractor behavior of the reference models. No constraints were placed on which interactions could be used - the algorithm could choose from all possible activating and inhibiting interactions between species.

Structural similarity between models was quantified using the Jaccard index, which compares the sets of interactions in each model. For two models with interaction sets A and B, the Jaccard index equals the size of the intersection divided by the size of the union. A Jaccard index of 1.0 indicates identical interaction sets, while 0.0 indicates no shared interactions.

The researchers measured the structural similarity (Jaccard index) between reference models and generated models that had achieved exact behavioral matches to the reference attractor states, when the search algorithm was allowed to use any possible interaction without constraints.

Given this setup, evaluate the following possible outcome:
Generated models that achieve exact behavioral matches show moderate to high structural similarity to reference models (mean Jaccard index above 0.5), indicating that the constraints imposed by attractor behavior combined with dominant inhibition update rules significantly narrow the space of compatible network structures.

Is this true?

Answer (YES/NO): NO